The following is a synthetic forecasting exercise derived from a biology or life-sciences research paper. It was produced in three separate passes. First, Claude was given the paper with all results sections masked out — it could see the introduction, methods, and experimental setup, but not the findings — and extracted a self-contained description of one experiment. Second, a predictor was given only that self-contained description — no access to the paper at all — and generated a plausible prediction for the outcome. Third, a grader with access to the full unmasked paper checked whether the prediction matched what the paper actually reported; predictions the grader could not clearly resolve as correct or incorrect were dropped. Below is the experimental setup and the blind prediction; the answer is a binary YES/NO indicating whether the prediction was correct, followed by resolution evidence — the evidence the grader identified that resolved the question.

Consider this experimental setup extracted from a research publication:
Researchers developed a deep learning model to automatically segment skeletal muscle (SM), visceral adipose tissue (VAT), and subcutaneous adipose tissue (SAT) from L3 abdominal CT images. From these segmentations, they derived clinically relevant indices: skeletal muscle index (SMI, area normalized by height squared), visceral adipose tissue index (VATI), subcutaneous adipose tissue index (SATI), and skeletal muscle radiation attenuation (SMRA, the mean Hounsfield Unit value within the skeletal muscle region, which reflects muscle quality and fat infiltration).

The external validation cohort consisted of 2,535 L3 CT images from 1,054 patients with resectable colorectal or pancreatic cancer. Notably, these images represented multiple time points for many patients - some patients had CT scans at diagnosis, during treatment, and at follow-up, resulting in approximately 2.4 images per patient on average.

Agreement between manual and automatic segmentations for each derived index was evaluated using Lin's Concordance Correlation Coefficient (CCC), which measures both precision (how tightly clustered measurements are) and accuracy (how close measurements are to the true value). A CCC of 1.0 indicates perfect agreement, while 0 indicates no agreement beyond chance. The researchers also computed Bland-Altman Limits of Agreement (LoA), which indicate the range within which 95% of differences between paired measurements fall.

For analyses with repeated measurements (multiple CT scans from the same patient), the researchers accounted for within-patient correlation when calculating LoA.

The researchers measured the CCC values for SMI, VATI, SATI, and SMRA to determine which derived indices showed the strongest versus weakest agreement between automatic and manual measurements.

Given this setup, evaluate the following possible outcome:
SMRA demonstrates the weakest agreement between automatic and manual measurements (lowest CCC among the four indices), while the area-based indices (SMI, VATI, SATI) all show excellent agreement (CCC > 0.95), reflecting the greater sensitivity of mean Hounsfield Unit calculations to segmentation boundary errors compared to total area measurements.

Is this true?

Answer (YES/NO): NO